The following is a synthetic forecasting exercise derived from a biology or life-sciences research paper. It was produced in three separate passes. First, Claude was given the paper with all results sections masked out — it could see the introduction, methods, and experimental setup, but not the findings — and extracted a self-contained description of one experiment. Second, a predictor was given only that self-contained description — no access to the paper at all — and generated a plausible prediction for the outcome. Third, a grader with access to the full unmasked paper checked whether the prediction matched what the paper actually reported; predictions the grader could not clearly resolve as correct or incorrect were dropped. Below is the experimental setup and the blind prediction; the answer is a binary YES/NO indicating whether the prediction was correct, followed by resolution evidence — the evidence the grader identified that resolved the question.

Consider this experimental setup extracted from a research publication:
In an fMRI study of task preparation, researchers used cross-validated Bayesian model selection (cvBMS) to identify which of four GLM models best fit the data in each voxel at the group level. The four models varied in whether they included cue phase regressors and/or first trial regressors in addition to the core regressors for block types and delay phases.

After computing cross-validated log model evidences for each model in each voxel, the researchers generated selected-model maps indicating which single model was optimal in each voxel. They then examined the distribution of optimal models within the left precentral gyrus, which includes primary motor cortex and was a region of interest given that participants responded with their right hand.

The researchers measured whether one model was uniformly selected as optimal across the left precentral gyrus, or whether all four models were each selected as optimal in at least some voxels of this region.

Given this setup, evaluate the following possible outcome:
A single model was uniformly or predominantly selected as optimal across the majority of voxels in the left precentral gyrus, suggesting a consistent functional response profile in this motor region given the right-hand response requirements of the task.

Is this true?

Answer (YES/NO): NO